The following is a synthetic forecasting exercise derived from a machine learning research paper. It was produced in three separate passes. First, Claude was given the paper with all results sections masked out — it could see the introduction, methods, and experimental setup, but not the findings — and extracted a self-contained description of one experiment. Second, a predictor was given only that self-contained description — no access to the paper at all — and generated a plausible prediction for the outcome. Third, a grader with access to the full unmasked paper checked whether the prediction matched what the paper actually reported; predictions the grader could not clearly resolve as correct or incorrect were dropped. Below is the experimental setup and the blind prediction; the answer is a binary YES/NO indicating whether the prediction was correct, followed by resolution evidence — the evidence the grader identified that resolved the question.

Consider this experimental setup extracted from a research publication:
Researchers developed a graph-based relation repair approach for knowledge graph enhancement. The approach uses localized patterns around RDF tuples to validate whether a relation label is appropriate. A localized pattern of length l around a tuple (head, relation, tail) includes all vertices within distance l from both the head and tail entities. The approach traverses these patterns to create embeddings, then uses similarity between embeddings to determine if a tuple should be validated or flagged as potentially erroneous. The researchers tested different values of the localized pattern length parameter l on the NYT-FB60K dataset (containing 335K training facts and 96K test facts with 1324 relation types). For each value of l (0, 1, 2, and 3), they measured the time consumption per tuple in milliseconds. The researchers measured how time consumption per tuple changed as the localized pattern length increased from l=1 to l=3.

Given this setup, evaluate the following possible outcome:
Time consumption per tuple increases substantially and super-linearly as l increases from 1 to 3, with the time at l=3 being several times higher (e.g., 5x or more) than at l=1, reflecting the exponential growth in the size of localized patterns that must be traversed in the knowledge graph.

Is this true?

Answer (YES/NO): YES